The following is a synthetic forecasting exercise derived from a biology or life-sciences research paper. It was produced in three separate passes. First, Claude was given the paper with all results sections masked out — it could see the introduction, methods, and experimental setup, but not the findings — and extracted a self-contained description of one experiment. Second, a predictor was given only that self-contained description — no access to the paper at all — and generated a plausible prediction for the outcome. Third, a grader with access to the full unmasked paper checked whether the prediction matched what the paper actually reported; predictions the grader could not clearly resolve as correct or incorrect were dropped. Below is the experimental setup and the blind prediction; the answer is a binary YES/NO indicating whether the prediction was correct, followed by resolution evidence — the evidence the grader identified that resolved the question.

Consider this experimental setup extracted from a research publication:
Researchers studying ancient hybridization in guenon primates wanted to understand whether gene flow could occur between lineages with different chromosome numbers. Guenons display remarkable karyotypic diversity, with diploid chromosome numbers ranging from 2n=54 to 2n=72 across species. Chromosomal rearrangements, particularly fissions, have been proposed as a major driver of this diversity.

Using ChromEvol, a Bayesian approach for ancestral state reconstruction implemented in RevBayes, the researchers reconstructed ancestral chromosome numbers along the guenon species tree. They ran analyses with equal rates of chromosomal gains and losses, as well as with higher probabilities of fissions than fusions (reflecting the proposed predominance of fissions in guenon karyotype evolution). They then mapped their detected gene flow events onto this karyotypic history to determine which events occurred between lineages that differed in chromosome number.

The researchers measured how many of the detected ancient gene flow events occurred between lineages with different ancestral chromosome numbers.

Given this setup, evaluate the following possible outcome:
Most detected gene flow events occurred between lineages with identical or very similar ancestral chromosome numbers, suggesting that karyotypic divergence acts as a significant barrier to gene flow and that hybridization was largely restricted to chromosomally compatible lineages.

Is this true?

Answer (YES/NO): NO